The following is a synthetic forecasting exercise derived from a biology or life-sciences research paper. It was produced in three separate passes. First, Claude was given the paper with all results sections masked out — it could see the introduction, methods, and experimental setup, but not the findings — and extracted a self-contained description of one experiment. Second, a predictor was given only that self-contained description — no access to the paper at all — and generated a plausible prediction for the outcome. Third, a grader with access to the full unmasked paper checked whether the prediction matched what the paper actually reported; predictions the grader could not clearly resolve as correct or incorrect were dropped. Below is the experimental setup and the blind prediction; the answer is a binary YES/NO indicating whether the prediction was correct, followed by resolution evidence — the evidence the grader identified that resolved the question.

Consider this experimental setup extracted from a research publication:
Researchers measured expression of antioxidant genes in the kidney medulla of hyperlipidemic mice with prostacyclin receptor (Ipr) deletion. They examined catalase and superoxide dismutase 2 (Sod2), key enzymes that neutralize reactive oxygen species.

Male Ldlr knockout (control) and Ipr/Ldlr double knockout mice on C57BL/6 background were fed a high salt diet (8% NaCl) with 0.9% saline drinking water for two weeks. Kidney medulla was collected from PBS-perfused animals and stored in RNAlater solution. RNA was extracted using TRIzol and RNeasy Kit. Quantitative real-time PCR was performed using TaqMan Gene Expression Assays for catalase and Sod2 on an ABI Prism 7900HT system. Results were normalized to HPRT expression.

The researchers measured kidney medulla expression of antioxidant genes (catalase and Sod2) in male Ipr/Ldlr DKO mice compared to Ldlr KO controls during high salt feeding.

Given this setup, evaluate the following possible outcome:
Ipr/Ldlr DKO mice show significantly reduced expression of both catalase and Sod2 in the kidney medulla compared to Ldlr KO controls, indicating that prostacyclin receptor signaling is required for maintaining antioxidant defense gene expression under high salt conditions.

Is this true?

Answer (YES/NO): NO